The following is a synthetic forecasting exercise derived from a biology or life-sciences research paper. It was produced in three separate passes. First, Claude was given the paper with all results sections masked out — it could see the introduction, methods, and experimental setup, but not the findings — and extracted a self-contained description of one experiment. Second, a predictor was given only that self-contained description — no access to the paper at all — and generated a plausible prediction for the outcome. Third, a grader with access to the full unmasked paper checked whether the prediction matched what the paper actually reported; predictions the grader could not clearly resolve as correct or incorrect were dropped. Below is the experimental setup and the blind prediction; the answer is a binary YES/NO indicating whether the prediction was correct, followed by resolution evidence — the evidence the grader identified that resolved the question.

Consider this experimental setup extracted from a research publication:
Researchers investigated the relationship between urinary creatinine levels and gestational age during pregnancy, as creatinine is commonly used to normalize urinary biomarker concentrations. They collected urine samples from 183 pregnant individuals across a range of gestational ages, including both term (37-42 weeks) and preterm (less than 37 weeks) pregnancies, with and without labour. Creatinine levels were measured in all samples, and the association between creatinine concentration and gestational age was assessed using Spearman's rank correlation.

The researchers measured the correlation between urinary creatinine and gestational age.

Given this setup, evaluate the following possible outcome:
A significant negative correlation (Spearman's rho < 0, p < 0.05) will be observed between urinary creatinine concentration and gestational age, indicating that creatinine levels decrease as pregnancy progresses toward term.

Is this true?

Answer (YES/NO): NO